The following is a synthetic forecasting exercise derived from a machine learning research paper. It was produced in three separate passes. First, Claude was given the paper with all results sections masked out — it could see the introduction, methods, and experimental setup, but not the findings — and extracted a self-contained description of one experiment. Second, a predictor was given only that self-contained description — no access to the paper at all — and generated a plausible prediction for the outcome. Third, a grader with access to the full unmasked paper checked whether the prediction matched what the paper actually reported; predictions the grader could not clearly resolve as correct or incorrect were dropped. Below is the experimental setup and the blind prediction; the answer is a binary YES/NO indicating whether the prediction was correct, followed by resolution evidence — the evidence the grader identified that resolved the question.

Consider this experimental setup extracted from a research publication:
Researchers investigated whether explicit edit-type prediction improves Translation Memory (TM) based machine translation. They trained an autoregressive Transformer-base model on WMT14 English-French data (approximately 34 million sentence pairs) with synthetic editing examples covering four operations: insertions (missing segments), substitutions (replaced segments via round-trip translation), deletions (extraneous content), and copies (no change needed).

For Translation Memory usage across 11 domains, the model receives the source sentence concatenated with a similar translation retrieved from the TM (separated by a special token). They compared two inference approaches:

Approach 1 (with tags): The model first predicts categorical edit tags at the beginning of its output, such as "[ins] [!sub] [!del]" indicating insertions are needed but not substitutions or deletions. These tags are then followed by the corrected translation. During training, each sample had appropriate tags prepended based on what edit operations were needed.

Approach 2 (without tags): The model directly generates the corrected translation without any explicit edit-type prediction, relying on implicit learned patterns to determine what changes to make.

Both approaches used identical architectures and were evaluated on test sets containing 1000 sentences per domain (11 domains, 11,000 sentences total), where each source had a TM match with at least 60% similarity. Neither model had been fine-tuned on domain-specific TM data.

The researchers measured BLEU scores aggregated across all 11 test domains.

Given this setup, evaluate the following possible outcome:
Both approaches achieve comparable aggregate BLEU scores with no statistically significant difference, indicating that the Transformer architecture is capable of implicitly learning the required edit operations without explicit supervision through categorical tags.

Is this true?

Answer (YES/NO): NO